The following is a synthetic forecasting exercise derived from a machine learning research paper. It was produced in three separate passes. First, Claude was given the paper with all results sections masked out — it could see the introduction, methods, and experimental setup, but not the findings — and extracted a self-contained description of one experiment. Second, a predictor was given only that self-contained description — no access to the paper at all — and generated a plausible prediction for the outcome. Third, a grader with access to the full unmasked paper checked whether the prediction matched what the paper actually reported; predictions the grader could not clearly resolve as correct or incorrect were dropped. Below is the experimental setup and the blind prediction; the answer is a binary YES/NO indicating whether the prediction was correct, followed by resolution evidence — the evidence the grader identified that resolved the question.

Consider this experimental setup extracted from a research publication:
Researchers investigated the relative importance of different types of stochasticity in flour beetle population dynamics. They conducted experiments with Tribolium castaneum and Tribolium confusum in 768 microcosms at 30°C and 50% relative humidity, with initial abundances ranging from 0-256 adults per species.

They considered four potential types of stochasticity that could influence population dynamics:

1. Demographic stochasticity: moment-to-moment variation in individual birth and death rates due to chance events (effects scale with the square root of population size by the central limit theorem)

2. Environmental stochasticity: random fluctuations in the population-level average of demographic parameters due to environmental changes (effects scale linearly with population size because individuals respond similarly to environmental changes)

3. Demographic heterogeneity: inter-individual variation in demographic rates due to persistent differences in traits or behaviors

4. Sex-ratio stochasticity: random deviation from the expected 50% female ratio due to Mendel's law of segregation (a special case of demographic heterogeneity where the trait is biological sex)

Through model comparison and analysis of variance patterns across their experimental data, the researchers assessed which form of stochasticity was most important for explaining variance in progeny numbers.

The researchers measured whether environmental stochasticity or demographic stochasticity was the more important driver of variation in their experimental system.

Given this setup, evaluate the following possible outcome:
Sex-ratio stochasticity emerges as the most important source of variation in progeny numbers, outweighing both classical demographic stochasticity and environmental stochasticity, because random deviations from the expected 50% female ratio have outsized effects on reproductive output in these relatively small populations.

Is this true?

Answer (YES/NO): NO